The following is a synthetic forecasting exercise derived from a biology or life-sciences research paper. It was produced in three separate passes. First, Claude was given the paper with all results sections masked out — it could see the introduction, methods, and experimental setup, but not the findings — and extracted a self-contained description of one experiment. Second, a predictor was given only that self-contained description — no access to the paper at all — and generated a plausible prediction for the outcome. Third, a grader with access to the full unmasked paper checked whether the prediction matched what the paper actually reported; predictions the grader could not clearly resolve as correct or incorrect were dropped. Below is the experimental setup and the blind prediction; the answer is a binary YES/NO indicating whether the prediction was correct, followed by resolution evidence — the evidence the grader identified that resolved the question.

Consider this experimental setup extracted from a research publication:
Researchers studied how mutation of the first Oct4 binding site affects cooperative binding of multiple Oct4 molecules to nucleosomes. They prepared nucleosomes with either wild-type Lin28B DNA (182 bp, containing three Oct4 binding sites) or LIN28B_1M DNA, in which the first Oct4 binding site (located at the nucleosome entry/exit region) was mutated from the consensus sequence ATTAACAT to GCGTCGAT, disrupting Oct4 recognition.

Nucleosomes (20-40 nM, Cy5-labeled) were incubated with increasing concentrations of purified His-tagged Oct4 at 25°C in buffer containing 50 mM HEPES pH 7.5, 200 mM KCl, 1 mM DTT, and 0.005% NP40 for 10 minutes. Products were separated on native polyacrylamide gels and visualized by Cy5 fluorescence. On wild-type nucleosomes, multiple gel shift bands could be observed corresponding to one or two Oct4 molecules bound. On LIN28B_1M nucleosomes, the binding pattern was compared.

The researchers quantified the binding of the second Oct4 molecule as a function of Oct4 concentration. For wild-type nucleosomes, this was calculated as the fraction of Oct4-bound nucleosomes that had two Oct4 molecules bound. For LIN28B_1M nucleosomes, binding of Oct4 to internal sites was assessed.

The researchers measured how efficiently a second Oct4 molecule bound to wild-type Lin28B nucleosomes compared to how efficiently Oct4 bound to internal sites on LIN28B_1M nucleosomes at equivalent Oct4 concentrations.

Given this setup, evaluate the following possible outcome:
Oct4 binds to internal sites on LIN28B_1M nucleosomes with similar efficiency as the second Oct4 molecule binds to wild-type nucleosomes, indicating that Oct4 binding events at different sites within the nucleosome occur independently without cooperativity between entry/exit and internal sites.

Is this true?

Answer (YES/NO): NO